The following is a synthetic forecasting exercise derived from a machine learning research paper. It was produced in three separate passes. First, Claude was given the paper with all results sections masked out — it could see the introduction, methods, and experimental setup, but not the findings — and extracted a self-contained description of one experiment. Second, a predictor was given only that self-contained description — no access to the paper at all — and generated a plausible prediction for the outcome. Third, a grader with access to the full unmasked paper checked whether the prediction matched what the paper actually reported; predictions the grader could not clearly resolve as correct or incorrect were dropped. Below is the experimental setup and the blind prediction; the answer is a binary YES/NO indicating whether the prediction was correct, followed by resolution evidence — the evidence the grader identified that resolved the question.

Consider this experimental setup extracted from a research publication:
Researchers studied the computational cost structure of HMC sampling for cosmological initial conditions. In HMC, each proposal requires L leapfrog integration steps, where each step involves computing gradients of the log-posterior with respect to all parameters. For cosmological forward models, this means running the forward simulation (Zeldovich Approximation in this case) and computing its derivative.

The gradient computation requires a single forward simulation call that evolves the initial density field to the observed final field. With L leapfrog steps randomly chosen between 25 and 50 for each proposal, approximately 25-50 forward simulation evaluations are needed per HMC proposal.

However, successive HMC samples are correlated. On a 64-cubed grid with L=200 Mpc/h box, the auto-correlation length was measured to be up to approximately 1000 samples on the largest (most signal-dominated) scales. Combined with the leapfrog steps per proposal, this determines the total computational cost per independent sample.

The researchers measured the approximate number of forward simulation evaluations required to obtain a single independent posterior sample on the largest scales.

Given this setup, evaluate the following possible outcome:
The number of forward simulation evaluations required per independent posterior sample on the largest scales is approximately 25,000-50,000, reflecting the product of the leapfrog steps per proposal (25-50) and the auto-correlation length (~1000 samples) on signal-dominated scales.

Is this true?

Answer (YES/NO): NO